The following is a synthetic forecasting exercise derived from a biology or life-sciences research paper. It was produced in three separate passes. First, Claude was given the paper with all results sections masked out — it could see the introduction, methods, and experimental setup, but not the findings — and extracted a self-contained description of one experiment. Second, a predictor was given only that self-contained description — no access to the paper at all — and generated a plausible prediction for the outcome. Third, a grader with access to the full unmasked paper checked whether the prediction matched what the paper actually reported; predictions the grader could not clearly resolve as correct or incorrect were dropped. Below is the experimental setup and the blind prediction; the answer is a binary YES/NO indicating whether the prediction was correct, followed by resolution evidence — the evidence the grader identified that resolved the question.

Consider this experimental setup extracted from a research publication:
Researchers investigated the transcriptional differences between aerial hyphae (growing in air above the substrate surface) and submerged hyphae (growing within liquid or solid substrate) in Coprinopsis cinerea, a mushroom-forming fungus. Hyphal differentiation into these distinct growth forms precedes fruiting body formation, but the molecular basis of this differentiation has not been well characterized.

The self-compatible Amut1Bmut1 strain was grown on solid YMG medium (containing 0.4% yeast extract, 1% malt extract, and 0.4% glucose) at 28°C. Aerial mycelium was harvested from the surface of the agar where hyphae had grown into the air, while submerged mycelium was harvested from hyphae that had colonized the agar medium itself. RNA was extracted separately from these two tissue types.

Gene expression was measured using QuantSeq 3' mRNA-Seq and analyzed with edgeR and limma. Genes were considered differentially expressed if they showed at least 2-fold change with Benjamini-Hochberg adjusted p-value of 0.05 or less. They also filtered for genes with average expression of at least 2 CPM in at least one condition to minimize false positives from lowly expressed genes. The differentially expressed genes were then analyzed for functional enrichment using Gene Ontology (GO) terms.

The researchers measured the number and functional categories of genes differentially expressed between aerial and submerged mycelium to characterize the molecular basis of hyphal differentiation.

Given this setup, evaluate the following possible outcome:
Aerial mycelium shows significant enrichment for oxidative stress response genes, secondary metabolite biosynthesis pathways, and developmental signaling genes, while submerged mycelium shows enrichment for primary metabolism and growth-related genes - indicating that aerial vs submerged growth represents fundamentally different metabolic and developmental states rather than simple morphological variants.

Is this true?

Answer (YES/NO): NO